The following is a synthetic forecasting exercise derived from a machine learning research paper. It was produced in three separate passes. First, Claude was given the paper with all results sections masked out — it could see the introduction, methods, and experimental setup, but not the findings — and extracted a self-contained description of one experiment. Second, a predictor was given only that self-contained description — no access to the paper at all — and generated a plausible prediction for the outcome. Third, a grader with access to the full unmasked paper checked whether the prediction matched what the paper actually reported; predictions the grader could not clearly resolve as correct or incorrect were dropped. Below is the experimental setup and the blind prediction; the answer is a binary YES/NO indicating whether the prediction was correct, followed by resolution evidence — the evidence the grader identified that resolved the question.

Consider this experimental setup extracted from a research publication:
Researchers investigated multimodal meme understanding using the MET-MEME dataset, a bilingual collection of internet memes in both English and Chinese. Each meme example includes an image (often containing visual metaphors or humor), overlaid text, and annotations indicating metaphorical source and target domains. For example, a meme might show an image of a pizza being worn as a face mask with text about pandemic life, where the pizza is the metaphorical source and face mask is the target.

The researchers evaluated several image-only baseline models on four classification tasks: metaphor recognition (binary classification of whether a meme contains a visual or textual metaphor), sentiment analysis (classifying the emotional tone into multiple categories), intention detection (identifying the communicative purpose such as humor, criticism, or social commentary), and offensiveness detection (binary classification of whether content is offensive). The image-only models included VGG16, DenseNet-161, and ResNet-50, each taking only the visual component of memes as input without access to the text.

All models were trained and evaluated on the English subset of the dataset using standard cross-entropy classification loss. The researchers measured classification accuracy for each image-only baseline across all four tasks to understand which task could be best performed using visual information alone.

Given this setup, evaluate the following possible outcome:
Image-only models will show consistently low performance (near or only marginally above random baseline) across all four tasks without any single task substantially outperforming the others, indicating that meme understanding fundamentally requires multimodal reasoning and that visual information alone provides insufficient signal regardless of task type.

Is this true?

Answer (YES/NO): NO